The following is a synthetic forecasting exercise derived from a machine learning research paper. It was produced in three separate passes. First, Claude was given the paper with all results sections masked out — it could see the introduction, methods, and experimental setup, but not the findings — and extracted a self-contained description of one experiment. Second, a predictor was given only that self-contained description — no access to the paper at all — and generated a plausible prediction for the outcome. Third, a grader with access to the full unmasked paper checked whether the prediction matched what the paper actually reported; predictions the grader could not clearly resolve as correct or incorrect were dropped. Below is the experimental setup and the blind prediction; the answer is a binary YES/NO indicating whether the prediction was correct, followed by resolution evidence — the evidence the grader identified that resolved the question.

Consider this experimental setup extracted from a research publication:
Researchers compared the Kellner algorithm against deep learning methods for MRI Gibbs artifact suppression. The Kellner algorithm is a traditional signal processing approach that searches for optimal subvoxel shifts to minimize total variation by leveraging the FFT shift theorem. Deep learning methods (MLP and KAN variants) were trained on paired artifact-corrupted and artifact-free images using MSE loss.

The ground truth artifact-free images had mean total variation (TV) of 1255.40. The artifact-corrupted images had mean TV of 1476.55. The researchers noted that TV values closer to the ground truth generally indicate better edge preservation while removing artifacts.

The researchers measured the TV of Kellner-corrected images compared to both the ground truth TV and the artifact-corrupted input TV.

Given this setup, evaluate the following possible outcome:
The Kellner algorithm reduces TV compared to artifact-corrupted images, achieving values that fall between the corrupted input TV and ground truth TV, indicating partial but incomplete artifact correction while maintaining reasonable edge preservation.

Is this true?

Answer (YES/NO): NO